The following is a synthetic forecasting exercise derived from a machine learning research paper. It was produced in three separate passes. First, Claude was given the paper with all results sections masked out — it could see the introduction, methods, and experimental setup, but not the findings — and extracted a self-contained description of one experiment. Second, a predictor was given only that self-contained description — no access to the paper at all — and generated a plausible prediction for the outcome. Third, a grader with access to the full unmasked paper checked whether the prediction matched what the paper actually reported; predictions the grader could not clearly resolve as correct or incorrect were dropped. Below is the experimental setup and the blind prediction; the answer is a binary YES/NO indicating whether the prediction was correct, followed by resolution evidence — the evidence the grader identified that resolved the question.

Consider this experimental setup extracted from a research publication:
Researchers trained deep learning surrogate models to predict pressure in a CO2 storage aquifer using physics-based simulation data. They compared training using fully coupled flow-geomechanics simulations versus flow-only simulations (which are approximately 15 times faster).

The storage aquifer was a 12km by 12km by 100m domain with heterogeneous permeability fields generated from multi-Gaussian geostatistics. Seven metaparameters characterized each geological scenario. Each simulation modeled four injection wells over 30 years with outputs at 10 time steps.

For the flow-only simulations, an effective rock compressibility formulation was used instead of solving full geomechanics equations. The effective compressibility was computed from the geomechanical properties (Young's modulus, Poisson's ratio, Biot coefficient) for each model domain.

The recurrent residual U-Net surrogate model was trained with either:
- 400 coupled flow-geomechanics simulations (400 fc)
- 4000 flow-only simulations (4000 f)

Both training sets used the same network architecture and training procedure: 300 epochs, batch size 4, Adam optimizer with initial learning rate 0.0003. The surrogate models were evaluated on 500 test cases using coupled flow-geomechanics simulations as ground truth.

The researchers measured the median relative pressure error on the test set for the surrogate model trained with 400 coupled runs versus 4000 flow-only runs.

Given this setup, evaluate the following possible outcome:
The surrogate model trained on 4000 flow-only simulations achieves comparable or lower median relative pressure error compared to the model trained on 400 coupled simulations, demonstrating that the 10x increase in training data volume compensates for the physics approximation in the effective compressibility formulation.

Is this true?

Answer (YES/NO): YES